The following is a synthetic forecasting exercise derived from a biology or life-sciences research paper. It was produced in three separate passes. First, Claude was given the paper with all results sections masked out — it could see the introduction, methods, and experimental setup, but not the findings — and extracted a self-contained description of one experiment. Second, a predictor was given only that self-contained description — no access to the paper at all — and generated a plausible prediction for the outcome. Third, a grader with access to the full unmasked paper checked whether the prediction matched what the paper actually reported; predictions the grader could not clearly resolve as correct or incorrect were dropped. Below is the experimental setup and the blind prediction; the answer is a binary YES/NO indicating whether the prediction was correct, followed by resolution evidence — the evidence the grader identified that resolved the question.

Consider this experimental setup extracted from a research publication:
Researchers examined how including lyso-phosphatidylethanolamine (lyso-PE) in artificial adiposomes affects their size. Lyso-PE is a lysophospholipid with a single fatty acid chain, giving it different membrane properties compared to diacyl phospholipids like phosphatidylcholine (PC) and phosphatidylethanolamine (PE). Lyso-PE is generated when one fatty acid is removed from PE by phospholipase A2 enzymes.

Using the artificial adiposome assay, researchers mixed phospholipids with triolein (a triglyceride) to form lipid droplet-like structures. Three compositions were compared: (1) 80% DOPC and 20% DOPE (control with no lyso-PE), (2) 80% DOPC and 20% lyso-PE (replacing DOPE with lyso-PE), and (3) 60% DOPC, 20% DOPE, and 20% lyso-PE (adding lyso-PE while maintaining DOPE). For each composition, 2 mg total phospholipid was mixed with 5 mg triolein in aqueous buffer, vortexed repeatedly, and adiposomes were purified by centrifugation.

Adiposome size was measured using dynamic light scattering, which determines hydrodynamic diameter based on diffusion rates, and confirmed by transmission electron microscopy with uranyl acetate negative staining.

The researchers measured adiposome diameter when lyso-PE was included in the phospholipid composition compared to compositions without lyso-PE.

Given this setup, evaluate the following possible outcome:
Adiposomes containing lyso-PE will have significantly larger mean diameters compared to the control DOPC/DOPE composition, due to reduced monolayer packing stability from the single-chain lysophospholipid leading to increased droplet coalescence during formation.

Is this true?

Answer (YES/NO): NO